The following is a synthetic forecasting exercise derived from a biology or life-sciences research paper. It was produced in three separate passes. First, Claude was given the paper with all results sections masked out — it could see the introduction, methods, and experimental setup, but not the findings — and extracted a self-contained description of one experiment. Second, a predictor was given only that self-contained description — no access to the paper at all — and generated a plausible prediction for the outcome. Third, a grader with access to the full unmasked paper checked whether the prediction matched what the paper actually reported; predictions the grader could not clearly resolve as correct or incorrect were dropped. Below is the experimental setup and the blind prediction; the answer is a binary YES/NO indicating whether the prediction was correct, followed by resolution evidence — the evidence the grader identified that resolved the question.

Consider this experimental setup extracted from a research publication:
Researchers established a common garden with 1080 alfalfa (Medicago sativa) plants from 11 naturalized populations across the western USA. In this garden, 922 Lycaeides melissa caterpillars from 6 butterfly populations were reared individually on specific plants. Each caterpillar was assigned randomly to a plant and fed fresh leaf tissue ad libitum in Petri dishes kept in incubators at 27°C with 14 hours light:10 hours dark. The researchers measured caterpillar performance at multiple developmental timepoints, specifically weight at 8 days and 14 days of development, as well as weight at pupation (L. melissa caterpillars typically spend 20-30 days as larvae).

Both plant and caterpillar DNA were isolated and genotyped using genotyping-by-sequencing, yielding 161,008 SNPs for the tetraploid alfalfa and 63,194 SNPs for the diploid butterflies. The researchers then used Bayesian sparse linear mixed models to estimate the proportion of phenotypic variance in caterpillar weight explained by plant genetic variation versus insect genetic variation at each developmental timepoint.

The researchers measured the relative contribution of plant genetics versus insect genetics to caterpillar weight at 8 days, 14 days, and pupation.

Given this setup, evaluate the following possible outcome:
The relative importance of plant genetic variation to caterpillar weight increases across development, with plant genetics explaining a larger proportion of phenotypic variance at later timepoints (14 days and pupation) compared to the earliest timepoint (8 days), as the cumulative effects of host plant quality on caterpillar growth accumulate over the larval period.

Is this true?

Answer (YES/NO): YES